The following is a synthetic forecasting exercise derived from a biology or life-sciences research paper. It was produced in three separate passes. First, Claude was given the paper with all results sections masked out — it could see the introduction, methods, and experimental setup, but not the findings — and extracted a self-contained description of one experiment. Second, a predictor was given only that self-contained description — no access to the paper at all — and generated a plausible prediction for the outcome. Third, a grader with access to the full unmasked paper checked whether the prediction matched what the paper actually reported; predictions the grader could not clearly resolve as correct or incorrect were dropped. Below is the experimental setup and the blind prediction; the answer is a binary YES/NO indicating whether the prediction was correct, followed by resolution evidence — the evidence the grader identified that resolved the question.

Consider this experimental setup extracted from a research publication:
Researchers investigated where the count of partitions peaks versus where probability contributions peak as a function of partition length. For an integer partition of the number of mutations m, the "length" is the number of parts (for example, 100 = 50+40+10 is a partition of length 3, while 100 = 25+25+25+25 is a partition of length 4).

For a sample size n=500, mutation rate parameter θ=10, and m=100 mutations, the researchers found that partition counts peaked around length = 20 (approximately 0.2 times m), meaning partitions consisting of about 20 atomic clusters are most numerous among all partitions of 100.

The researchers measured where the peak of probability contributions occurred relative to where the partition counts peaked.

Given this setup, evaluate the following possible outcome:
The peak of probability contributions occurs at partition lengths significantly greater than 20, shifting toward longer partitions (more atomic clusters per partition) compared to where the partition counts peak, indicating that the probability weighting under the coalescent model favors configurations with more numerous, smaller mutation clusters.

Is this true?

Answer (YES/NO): YES